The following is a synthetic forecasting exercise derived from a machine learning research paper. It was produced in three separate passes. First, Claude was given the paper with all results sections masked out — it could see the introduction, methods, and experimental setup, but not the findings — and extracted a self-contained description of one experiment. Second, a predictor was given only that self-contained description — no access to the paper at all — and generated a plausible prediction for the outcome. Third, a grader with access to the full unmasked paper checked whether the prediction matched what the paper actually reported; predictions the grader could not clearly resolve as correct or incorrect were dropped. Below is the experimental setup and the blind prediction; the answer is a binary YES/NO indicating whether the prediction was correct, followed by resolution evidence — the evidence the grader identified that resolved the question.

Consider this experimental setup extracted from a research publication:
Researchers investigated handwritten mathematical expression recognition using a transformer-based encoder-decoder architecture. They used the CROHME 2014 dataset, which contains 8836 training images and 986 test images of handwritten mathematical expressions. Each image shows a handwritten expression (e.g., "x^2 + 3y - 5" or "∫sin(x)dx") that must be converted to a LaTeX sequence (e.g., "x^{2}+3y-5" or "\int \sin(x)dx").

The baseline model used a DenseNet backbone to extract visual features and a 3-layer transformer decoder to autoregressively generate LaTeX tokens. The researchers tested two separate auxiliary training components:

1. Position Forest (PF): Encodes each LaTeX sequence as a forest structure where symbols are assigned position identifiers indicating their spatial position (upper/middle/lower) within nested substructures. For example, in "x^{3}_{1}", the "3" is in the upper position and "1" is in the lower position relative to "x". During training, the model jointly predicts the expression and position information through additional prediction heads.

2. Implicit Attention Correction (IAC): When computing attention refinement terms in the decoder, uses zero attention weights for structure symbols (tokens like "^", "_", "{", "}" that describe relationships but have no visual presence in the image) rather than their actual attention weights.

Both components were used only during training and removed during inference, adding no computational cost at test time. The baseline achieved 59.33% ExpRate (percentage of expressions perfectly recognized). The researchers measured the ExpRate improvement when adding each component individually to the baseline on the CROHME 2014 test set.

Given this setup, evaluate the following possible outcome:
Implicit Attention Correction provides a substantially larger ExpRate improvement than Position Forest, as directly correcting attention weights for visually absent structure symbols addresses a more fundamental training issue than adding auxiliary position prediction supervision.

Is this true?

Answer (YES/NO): NO